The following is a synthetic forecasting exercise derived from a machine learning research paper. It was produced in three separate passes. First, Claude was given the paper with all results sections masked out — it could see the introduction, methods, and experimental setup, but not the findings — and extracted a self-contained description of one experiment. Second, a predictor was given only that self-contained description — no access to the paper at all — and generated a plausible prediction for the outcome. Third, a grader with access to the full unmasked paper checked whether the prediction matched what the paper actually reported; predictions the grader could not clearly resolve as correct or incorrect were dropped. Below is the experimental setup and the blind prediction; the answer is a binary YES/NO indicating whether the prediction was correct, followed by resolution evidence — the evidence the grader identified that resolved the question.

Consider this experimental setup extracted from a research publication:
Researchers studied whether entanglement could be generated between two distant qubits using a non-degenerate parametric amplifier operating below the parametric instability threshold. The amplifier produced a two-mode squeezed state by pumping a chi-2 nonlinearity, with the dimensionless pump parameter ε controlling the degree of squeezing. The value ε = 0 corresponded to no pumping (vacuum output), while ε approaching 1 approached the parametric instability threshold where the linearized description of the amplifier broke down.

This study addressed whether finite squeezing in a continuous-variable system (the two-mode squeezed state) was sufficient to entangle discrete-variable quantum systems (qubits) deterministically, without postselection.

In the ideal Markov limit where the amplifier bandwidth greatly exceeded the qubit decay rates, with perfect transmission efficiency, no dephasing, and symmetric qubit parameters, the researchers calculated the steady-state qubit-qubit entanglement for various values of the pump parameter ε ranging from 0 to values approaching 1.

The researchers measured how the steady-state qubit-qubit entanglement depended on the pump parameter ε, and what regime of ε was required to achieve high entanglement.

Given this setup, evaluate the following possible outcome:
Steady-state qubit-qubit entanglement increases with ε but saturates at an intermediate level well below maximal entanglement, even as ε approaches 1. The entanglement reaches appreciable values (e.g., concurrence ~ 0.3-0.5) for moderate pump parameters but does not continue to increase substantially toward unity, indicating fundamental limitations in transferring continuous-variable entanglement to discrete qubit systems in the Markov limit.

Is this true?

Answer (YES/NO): NO